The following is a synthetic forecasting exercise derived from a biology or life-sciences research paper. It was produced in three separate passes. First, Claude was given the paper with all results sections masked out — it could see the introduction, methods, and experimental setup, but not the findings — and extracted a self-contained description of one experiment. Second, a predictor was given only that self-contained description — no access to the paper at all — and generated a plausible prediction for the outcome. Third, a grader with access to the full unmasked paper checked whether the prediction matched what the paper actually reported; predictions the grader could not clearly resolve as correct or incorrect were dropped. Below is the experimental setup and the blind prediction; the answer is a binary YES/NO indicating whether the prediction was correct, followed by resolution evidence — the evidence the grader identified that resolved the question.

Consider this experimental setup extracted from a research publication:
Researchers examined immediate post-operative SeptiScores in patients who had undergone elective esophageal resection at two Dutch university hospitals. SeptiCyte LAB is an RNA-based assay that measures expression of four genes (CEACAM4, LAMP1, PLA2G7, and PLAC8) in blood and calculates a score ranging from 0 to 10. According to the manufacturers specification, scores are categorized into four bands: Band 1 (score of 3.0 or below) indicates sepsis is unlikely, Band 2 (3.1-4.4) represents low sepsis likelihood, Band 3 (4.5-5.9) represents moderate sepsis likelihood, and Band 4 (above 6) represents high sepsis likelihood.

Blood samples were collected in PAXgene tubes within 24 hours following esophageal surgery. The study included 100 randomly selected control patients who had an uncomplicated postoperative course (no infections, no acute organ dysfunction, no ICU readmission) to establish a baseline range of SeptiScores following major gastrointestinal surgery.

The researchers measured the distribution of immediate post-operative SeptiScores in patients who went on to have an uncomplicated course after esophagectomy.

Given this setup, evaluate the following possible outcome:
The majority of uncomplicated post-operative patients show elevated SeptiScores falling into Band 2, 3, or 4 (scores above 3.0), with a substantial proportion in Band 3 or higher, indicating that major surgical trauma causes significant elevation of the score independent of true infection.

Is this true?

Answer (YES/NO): NO